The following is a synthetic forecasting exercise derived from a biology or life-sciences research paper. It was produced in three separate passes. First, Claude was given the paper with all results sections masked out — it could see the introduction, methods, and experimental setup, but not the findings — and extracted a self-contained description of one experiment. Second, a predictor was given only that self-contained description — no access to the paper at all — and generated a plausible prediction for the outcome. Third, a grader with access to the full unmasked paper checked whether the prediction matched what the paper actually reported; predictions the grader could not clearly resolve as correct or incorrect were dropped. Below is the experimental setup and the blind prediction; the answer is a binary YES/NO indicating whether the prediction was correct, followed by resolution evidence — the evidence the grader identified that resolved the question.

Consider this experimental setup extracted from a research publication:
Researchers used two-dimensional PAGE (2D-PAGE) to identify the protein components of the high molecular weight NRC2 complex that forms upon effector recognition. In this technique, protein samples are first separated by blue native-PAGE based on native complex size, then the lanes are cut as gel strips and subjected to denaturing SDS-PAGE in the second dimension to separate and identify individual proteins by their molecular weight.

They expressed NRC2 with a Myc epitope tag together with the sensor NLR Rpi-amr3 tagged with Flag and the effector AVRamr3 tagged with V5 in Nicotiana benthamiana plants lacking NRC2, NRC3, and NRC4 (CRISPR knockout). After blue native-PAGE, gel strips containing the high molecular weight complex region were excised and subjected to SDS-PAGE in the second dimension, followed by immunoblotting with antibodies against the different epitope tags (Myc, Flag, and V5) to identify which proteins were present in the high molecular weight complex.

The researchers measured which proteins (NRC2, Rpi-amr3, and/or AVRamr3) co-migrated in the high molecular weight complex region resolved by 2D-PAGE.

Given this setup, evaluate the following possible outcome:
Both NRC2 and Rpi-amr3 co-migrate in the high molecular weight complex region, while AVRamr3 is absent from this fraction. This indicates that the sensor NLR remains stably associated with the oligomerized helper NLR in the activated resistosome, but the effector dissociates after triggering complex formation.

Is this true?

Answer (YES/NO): NO